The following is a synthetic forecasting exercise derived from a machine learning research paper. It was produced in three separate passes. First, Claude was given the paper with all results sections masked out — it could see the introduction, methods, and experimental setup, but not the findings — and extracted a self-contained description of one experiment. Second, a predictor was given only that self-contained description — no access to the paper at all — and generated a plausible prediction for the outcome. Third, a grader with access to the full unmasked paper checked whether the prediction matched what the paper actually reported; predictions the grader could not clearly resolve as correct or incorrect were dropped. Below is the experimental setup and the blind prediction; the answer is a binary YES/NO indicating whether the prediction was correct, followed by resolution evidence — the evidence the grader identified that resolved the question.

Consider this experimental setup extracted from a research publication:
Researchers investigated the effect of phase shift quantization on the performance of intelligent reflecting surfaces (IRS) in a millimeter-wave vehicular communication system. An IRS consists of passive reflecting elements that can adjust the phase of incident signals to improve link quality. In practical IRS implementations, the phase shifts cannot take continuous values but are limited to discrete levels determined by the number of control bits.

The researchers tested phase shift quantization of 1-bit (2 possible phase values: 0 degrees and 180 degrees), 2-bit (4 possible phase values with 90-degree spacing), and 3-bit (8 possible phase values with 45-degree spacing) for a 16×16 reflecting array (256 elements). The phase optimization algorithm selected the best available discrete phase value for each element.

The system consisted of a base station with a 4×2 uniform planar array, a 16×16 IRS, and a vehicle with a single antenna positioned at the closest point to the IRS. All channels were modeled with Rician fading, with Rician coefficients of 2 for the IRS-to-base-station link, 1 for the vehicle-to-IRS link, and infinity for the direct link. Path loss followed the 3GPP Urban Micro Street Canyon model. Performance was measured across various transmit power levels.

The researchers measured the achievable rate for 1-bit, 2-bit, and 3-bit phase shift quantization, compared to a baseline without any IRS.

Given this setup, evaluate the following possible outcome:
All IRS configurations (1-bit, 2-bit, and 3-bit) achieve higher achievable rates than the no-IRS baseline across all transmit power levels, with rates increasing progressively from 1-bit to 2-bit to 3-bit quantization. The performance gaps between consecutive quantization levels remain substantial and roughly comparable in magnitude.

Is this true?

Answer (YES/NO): NO